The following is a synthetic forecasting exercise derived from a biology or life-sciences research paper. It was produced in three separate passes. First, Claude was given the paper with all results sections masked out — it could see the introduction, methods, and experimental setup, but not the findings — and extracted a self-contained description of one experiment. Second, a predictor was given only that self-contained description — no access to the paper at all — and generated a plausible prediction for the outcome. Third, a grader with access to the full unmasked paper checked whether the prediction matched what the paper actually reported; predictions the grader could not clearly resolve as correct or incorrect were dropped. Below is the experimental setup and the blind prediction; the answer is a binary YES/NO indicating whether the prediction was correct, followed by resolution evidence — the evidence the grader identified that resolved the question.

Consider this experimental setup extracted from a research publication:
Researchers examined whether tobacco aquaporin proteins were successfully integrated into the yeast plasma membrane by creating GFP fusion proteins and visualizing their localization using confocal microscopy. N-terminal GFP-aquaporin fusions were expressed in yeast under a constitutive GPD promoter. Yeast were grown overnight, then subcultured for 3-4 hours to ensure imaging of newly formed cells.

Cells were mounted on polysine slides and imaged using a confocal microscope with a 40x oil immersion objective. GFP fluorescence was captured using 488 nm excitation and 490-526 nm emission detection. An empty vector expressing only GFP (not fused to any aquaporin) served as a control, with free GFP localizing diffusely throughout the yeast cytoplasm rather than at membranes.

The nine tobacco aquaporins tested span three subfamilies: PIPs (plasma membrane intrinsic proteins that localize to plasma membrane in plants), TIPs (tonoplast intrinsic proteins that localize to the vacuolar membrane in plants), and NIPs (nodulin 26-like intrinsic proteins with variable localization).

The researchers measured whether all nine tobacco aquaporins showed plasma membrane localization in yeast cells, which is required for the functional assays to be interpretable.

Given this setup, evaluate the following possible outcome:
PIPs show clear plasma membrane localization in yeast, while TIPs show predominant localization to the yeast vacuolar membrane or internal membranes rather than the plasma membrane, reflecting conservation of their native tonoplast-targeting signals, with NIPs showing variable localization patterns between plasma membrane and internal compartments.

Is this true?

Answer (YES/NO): NO